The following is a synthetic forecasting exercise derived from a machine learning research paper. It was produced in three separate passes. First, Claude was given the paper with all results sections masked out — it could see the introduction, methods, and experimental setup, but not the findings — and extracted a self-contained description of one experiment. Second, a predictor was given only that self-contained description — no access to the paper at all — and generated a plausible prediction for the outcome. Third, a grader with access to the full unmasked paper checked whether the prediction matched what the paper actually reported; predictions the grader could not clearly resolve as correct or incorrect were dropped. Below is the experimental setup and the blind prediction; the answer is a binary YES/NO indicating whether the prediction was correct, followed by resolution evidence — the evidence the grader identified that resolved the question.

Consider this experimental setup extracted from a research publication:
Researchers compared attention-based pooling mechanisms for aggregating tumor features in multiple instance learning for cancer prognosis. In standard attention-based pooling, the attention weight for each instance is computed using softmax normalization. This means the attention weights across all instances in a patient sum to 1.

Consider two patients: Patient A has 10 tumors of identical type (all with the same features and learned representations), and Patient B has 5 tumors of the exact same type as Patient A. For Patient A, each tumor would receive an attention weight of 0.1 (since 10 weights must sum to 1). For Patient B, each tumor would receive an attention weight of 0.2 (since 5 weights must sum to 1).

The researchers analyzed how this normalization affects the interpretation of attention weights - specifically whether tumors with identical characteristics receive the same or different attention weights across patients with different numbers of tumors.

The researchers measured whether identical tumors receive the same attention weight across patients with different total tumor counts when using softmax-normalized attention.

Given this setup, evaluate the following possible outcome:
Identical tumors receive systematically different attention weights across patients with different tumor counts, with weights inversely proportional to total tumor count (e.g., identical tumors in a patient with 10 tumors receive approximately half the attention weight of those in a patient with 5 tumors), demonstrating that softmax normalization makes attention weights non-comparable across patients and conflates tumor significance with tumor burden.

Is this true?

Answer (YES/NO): YES